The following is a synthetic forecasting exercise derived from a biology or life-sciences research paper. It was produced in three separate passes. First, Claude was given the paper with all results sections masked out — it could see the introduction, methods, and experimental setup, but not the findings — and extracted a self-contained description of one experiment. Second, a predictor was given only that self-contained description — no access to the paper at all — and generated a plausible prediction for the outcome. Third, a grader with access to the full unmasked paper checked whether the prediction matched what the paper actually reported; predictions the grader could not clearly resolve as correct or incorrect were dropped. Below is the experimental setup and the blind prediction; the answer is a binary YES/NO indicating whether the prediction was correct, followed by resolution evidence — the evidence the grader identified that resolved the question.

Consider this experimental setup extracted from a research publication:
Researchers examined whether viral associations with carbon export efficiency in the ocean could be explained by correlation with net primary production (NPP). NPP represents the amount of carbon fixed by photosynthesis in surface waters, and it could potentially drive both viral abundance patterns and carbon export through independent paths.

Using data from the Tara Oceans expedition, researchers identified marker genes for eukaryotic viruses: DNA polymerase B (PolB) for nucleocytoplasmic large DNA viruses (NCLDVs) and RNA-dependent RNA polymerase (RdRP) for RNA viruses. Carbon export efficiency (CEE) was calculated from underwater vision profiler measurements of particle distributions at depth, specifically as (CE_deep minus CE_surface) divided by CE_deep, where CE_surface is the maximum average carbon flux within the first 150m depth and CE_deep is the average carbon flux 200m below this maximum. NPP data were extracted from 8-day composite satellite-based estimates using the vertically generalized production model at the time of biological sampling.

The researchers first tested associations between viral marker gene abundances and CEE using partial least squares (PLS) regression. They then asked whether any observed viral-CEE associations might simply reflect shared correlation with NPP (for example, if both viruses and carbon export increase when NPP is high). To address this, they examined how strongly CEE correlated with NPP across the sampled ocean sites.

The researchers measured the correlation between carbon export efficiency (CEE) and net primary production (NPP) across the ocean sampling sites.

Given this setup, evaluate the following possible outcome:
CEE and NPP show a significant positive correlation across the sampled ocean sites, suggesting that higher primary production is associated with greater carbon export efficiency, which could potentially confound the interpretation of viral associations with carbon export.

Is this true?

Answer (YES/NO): NO